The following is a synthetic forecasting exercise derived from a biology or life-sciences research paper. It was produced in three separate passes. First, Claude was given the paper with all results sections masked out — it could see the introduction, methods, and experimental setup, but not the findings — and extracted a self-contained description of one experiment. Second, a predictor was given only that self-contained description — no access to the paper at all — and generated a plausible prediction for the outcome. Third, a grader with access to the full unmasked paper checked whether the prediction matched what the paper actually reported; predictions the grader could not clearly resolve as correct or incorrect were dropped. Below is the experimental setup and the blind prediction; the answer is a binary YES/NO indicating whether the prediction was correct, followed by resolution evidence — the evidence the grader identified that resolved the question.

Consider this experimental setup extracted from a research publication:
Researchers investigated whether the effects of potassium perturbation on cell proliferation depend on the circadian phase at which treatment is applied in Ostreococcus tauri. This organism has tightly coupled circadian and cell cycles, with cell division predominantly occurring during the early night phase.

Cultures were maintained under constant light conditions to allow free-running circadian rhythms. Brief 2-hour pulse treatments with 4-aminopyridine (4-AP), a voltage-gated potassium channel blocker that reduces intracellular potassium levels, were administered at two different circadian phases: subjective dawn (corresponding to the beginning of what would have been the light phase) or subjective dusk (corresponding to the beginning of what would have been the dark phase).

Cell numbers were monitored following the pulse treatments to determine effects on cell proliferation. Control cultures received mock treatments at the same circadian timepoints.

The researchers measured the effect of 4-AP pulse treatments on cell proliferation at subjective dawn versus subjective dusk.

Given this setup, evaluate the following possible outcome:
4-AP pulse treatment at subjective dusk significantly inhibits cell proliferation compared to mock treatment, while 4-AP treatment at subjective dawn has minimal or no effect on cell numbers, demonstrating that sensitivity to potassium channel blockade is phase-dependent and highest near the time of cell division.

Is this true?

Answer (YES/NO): YES